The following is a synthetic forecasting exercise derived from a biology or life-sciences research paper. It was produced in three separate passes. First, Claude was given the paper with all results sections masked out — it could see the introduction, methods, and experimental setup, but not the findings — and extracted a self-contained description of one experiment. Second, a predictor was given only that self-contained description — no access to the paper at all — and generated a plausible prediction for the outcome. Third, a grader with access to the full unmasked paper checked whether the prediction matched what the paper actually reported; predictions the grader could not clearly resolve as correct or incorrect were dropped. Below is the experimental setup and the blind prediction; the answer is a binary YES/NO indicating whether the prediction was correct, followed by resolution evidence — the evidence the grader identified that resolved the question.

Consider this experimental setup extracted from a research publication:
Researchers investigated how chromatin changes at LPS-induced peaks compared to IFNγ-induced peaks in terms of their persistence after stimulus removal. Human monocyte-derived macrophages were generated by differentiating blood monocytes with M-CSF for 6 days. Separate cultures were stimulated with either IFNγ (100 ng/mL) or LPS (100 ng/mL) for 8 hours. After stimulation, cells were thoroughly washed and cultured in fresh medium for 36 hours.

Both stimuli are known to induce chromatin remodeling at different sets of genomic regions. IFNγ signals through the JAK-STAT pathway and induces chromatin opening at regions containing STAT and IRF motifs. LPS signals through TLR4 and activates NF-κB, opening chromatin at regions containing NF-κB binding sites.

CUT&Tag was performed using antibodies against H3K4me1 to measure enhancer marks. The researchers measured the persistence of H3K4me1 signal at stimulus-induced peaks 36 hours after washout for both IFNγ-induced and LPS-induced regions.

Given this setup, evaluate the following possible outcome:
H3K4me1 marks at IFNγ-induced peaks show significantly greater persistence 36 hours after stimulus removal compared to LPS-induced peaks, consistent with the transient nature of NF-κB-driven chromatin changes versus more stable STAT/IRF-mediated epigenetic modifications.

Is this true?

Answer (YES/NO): YES